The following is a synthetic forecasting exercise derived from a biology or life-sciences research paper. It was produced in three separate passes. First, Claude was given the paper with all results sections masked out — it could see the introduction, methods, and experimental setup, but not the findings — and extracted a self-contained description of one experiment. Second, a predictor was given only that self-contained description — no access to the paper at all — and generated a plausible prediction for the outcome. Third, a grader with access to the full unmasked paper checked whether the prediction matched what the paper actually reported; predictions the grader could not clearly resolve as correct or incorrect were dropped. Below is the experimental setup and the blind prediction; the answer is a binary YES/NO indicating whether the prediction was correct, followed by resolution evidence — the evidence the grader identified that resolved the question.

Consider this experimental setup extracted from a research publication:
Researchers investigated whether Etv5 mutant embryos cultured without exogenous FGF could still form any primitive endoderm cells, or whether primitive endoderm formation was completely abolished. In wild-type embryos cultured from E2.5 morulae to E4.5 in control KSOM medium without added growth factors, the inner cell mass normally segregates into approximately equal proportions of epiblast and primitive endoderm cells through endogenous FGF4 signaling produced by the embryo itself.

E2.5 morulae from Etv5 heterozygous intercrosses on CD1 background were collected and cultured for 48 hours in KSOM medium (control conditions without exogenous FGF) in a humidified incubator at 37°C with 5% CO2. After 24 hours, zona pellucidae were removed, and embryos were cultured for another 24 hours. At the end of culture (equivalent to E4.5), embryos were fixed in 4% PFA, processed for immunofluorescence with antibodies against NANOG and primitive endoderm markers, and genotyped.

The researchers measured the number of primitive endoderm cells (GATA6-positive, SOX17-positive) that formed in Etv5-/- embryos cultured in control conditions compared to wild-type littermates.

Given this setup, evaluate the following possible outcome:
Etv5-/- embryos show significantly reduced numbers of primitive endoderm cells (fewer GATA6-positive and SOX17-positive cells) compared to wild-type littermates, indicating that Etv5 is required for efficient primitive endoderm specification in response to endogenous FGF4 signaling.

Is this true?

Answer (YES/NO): YES